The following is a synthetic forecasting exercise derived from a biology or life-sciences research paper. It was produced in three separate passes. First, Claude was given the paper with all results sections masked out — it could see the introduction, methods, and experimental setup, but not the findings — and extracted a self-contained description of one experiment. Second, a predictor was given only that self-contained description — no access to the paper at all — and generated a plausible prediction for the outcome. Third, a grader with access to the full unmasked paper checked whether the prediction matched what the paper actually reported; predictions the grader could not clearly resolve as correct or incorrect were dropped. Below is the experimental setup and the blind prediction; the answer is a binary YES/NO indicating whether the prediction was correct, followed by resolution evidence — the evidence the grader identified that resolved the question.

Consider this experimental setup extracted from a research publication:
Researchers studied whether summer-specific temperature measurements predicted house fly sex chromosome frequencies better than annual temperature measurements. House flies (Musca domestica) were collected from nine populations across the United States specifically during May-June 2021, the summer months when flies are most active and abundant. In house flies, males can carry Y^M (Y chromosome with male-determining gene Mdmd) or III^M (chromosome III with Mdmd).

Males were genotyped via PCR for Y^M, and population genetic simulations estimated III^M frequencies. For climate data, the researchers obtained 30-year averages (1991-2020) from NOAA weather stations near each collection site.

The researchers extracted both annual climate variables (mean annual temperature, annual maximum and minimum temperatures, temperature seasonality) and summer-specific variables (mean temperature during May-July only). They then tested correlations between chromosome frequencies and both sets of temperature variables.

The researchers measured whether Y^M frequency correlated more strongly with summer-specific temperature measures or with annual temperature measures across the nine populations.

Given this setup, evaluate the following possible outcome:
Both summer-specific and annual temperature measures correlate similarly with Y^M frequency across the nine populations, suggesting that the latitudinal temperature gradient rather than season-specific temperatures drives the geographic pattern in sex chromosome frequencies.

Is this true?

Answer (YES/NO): NO